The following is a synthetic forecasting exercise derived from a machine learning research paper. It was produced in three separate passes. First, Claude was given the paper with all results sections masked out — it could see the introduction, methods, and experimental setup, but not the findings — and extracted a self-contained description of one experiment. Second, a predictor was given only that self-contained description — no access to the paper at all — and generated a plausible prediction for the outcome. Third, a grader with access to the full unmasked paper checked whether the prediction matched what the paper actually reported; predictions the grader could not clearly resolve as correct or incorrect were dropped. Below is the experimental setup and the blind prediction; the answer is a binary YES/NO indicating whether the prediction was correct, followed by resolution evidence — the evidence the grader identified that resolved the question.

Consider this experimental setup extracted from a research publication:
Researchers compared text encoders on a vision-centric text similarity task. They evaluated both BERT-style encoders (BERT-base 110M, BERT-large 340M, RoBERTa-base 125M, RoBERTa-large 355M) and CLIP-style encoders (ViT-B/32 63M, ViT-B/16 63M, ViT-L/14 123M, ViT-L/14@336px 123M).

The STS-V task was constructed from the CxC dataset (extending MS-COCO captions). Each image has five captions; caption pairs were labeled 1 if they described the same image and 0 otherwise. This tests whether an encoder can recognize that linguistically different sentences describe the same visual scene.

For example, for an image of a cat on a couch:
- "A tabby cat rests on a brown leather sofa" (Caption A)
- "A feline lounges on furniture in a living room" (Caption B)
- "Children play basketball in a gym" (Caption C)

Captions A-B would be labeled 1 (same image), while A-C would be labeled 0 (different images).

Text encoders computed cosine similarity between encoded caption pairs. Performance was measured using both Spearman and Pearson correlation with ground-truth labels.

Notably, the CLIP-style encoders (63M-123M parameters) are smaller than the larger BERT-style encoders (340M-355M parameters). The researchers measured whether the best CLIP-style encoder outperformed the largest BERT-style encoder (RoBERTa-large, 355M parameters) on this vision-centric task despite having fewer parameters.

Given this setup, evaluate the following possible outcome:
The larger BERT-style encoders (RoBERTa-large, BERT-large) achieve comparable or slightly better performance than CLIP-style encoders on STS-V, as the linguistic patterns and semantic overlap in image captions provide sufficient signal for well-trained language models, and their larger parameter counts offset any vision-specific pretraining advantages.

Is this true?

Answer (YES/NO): NO